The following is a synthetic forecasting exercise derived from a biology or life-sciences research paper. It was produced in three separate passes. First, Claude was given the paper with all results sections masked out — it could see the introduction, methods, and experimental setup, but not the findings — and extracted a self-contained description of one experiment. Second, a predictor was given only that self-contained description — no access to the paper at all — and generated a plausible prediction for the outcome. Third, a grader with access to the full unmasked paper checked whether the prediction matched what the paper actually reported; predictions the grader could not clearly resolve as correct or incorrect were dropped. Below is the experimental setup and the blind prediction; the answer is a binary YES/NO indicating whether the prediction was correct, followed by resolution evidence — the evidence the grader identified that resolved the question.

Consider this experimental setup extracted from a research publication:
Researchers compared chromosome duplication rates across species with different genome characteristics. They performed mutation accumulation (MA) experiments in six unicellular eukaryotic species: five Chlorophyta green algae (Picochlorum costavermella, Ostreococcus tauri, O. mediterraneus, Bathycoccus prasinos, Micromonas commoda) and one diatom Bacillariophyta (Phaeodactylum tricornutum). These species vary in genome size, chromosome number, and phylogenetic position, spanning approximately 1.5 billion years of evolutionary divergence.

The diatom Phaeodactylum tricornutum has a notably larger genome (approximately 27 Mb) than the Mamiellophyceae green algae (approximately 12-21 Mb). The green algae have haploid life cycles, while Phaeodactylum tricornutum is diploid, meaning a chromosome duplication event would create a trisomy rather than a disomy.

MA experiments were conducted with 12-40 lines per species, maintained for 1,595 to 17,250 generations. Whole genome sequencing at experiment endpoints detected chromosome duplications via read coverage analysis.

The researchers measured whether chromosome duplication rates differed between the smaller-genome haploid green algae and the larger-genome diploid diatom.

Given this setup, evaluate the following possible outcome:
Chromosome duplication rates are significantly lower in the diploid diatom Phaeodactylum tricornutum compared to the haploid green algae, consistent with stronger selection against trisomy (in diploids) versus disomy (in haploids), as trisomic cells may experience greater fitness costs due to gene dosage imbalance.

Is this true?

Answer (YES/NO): NO